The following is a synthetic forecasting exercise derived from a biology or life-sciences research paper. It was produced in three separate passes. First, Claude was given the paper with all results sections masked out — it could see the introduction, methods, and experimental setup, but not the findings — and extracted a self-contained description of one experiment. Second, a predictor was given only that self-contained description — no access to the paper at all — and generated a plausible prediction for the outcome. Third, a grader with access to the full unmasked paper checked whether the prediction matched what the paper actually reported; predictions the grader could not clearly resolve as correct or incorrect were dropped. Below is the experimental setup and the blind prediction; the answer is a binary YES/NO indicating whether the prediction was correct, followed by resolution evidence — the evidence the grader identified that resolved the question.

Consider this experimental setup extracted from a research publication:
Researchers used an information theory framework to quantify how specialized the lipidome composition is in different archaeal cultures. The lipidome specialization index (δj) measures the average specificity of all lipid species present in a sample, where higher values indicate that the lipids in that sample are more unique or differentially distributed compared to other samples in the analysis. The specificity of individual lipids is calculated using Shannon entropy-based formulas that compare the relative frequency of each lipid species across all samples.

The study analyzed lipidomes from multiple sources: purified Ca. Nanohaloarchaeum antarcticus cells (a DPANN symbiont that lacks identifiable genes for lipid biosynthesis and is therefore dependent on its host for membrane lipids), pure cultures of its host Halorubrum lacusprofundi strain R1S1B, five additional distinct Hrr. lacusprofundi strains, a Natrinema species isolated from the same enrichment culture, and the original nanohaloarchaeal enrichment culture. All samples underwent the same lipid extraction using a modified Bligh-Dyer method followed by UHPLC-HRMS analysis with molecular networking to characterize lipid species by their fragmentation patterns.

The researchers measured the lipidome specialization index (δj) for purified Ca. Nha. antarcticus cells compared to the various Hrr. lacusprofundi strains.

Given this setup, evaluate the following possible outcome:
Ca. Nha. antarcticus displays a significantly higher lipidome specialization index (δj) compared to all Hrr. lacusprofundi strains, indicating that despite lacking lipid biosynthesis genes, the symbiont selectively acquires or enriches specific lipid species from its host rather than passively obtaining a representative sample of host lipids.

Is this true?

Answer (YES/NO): NO